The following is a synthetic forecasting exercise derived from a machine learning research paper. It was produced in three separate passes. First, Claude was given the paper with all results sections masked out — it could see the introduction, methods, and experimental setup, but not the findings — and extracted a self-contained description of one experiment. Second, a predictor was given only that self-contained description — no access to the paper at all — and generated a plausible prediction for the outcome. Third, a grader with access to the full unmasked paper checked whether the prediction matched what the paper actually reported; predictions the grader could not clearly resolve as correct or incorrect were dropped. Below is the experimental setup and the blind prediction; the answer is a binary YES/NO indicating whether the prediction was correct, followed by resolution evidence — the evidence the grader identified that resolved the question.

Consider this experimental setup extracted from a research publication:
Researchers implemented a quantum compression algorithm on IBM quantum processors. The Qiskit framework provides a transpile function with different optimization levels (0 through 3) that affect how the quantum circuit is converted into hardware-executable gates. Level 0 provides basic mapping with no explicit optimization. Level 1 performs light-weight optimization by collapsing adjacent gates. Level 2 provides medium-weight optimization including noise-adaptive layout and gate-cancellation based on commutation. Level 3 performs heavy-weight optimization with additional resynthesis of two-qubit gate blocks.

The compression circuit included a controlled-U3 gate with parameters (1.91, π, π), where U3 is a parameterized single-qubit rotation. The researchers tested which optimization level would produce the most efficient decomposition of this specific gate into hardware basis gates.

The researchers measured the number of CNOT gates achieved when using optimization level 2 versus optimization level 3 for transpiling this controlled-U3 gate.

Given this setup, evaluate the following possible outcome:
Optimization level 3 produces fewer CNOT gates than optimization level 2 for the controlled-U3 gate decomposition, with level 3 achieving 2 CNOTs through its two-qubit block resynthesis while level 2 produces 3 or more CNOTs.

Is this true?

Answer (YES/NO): NO